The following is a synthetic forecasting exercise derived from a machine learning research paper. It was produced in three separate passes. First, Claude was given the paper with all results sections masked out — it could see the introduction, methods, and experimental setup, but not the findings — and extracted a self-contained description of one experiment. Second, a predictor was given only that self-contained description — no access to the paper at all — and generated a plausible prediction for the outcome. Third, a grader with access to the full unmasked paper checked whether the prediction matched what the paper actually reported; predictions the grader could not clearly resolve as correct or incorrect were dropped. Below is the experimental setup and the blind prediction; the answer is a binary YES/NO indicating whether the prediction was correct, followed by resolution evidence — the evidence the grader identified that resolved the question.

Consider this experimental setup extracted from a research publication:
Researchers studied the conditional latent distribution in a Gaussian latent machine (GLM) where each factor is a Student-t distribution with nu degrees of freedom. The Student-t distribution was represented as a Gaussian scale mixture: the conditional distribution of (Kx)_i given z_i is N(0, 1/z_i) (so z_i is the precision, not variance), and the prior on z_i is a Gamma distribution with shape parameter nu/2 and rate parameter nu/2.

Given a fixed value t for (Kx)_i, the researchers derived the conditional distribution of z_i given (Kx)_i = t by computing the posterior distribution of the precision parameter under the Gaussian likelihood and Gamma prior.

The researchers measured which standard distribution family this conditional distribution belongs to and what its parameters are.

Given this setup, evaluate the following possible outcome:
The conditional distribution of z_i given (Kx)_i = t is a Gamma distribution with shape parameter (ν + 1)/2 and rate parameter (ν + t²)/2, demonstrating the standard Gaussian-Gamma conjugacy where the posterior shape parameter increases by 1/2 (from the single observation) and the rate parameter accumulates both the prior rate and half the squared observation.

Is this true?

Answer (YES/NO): YES